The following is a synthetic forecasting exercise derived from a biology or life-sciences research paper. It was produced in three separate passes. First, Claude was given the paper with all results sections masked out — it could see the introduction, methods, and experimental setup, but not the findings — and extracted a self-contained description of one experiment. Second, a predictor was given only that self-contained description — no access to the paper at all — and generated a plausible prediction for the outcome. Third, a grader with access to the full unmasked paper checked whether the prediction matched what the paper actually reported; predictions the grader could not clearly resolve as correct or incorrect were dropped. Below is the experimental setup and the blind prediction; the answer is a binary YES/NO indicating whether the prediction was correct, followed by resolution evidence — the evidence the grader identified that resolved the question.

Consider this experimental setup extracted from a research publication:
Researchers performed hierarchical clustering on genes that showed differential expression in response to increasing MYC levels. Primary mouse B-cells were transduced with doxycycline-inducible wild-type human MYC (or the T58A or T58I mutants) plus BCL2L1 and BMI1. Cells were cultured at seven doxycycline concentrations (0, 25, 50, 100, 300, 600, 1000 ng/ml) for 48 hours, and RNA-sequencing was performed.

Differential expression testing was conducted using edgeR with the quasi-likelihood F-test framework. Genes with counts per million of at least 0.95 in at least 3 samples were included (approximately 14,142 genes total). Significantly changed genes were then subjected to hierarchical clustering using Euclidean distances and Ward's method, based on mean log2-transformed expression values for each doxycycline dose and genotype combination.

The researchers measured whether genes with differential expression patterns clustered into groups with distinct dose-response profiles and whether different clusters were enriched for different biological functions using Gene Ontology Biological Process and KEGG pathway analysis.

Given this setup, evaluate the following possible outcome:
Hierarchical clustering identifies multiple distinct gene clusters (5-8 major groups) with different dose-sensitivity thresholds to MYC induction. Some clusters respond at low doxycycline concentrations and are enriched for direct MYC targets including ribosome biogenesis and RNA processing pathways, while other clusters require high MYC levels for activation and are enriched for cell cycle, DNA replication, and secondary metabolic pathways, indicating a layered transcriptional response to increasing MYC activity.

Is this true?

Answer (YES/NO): NO